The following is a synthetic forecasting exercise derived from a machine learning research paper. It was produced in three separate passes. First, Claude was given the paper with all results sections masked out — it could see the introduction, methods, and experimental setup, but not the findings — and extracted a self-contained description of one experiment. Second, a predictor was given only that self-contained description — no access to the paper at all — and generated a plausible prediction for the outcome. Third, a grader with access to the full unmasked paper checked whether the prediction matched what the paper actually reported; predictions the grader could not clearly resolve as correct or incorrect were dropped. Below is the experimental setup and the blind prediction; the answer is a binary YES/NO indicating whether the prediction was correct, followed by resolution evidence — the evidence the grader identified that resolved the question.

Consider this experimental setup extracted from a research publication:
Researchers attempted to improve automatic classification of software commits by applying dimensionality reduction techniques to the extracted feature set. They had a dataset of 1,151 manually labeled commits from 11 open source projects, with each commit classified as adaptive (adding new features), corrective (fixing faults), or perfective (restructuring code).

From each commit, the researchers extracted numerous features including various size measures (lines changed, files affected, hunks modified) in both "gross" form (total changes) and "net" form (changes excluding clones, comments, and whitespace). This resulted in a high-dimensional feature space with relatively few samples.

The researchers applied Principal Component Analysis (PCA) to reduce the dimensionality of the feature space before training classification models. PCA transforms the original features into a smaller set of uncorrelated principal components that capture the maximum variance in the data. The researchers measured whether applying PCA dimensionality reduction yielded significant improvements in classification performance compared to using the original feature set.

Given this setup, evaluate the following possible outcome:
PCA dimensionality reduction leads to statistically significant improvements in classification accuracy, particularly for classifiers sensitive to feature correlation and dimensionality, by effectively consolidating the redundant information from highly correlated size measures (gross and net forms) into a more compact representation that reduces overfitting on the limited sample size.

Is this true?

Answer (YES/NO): NO